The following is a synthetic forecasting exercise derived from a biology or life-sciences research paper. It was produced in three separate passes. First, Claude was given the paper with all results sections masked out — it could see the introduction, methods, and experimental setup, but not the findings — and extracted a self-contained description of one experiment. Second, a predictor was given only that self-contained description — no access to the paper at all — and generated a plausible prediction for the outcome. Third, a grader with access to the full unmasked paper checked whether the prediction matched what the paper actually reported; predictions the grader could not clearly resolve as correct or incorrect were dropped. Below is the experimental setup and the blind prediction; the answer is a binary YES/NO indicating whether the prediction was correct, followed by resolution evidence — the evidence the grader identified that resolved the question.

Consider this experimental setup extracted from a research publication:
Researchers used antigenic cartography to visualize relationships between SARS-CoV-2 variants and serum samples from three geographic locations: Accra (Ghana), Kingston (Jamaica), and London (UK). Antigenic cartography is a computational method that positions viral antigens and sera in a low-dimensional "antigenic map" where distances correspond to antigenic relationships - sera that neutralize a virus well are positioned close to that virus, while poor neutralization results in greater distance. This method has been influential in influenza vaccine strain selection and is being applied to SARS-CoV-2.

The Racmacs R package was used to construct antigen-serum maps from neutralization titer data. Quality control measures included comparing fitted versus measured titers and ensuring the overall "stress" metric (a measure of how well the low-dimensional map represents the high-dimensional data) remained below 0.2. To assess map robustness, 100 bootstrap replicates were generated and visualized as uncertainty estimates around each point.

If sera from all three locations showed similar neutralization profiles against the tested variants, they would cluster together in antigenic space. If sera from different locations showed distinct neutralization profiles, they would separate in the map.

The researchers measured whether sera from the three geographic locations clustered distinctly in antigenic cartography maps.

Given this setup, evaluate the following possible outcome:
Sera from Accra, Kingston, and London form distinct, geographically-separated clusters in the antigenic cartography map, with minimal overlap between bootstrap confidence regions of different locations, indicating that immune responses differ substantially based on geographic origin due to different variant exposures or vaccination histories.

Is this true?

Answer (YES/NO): NO